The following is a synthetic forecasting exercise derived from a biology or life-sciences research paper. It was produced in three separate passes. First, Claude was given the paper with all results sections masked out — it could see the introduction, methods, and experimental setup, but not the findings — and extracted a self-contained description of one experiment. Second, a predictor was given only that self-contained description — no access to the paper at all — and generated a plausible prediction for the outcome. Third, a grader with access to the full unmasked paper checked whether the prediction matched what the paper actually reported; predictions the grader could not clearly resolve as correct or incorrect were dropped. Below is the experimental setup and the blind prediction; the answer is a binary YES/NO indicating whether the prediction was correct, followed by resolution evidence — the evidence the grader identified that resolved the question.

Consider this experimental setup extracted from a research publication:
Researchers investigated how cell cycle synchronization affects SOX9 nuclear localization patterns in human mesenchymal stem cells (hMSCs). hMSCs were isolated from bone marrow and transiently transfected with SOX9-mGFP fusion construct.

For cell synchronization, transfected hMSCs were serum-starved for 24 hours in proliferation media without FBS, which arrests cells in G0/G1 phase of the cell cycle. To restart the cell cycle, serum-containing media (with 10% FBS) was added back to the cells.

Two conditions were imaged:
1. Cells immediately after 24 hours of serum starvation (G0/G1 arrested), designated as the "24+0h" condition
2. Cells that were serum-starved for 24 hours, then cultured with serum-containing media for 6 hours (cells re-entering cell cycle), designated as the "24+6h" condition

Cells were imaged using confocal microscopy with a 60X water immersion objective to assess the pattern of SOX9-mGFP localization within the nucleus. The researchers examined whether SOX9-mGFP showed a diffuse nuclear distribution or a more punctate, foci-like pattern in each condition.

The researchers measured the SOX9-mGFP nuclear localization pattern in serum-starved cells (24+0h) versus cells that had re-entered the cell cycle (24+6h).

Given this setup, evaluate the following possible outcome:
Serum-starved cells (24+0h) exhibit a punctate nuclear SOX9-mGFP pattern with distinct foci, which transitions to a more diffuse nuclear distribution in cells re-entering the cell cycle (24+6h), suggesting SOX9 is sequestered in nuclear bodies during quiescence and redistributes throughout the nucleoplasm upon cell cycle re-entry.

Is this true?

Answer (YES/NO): NO